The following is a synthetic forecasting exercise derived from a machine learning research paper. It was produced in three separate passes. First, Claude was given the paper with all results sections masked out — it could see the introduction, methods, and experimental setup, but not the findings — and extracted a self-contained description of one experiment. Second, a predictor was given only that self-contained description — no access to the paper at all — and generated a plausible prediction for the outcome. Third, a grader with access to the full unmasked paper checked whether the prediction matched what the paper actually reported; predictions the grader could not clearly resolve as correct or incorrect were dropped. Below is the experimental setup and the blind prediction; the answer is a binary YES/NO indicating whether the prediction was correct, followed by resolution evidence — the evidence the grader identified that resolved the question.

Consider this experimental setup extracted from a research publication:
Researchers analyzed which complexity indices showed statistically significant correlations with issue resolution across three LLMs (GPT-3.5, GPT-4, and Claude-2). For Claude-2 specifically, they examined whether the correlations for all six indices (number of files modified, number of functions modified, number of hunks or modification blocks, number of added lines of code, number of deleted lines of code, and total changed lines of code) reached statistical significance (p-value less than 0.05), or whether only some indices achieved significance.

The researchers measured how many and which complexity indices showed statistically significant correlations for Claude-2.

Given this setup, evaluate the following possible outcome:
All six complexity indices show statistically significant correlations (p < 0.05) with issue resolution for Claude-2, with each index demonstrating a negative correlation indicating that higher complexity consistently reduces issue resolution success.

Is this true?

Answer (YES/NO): YES